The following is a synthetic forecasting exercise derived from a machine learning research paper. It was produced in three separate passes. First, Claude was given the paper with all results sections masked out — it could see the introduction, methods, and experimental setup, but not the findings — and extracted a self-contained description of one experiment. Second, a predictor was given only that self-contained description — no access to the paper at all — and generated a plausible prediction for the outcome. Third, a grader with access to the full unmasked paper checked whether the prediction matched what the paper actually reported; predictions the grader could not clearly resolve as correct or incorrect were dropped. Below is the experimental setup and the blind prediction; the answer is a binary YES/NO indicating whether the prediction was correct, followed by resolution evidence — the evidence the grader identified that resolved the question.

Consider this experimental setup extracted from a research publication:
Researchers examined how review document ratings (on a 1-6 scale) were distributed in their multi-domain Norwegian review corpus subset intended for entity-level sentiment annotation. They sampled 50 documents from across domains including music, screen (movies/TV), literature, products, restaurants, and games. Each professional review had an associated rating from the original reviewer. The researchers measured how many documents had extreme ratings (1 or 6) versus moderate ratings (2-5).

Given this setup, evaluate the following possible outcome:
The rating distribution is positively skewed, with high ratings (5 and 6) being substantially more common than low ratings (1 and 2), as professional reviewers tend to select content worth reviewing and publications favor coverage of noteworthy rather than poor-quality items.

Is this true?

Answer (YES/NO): YES